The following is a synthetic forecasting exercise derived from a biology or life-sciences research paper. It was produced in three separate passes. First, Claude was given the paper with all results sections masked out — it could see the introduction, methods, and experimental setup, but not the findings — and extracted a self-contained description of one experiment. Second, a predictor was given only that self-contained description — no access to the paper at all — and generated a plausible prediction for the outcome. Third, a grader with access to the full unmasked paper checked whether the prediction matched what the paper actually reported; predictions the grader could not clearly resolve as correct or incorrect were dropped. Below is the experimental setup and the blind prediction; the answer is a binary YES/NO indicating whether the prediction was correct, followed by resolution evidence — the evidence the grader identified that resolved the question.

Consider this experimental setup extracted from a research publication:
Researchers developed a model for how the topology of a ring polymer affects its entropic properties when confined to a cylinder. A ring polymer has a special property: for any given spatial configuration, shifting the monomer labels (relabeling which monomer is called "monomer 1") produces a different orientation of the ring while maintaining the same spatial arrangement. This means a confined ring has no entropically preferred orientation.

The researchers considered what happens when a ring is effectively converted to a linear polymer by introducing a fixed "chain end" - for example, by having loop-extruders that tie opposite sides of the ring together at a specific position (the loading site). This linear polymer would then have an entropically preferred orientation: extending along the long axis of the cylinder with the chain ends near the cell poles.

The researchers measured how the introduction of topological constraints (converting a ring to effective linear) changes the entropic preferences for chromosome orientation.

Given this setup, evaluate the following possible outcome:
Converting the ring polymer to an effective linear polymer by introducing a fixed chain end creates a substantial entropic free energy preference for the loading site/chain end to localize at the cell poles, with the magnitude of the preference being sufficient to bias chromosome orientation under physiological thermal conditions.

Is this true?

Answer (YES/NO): YES